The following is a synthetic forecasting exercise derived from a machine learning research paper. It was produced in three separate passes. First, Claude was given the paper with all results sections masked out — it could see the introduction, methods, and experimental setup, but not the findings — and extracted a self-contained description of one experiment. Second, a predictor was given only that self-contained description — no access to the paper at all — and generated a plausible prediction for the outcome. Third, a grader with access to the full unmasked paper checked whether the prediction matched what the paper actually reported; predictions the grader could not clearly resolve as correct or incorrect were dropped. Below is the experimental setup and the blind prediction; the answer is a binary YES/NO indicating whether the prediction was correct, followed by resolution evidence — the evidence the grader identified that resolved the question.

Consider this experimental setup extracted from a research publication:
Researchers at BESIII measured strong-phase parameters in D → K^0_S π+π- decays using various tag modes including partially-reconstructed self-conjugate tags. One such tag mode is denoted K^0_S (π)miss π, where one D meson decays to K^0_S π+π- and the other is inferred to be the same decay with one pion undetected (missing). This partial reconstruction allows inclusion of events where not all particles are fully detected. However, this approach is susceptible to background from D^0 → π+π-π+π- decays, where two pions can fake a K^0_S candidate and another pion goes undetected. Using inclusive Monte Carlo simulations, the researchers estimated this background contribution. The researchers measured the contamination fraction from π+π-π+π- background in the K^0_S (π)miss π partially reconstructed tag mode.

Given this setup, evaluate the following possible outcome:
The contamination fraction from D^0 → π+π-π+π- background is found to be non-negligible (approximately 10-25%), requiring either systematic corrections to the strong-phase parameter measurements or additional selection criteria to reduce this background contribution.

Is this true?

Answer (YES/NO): NO